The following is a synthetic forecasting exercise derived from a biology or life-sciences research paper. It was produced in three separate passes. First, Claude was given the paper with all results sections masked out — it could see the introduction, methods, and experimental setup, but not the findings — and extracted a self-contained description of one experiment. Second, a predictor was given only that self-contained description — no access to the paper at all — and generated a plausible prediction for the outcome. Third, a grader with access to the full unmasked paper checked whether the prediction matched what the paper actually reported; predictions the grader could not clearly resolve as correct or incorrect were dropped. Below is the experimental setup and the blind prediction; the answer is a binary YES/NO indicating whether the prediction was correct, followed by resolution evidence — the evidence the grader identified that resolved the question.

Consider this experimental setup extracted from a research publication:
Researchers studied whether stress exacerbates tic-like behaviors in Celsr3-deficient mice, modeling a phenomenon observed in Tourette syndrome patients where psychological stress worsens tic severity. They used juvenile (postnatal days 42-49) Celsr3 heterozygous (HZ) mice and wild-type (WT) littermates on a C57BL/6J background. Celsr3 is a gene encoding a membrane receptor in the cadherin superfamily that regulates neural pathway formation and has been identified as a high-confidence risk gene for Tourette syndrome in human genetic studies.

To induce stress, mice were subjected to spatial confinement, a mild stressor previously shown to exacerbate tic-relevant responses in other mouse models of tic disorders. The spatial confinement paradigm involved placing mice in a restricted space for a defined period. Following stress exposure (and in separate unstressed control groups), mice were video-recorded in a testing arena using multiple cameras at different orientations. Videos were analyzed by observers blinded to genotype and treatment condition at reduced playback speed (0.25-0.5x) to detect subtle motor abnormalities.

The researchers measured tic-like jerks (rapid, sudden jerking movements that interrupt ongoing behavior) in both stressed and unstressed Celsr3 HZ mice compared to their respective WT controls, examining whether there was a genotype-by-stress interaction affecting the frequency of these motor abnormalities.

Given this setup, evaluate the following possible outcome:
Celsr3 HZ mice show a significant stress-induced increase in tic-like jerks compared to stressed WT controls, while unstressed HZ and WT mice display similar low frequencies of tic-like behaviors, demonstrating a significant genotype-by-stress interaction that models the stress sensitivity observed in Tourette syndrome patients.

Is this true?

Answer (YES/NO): NO